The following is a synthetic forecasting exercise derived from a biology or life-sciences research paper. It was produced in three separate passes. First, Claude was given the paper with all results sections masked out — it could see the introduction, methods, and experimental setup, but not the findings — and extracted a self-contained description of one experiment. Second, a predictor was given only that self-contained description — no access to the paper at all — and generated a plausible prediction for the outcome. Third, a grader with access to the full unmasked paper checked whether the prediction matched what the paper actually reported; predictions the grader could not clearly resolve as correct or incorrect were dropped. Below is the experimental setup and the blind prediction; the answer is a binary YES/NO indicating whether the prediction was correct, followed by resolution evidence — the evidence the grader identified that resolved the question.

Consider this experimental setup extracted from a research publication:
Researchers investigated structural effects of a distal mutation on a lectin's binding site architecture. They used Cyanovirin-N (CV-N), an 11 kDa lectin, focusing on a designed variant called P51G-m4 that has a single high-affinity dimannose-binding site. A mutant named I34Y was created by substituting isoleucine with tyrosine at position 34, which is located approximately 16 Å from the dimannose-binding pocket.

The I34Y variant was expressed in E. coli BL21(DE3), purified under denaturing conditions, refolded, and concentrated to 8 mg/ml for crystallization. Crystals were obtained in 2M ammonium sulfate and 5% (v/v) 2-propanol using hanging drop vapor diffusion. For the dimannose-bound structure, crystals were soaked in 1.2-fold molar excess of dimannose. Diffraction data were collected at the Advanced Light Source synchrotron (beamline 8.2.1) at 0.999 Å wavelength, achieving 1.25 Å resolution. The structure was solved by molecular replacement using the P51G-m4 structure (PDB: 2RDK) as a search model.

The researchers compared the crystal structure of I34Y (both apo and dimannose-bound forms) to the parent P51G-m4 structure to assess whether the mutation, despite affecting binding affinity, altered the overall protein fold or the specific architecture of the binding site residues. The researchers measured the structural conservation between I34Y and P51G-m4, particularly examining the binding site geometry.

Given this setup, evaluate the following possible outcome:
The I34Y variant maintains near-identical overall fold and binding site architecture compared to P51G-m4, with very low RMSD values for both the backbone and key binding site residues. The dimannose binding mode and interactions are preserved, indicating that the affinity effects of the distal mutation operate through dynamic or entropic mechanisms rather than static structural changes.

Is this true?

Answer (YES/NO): YES